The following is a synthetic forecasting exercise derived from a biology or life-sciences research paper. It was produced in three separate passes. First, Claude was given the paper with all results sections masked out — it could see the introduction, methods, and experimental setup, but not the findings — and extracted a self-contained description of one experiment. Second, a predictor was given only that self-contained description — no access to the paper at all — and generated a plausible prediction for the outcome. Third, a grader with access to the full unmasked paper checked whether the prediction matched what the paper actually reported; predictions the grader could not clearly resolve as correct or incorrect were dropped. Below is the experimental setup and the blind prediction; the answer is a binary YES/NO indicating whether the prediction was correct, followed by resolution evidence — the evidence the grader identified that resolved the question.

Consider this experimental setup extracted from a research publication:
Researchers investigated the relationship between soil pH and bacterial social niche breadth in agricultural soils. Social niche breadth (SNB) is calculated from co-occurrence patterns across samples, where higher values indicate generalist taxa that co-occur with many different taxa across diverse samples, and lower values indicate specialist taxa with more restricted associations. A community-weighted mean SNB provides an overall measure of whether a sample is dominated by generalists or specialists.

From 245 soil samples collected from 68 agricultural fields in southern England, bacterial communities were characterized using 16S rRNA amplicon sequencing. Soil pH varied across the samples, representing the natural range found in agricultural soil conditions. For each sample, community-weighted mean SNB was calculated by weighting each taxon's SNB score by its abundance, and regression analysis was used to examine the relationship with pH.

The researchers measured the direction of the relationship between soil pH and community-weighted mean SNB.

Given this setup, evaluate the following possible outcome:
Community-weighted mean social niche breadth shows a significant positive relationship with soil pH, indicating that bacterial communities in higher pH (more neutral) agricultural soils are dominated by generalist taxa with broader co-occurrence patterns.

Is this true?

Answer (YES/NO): NO